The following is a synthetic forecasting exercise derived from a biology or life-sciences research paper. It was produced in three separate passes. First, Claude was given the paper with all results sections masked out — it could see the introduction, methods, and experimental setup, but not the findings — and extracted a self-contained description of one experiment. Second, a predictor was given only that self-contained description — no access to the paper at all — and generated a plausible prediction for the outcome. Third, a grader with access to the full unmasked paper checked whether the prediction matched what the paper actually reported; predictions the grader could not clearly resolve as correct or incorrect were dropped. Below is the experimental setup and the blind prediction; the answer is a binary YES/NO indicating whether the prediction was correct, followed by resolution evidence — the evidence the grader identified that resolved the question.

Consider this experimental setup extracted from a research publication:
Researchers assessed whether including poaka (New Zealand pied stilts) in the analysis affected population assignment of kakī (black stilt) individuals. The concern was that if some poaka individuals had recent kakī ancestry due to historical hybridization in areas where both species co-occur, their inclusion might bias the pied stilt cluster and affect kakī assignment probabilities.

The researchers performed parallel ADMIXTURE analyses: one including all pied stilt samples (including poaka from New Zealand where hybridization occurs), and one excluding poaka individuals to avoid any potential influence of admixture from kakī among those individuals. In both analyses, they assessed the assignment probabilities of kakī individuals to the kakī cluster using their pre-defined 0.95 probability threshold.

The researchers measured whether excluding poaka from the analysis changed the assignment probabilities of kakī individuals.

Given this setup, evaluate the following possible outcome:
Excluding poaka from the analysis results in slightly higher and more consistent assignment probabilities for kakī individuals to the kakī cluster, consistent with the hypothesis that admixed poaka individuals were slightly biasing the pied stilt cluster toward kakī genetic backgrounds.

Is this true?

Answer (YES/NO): NO